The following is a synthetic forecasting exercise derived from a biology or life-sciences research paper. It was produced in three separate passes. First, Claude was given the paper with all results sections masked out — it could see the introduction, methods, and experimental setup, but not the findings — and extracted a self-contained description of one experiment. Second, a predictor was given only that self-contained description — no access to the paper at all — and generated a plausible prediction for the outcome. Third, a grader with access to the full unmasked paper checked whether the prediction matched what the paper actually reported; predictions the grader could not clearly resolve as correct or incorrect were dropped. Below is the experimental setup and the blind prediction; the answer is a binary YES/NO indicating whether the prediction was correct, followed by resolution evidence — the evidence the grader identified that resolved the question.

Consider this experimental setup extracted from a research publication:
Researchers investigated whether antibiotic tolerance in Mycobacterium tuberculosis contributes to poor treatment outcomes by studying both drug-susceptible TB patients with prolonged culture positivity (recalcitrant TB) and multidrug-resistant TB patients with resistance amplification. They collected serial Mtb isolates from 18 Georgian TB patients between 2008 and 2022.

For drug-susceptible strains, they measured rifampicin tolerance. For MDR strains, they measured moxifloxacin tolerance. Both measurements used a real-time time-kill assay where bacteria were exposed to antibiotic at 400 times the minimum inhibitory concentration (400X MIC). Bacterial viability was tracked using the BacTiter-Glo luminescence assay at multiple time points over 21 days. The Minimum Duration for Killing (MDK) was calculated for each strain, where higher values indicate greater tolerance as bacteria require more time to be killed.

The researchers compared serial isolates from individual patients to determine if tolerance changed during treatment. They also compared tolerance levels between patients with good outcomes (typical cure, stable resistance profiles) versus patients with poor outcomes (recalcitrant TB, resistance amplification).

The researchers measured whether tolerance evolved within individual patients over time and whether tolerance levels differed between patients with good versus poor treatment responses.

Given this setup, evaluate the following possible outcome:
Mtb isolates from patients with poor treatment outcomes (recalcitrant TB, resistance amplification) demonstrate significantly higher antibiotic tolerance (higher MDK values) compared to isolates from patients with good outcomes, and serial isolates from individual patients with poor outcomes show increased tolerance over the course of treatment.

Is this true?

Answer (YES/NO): NO